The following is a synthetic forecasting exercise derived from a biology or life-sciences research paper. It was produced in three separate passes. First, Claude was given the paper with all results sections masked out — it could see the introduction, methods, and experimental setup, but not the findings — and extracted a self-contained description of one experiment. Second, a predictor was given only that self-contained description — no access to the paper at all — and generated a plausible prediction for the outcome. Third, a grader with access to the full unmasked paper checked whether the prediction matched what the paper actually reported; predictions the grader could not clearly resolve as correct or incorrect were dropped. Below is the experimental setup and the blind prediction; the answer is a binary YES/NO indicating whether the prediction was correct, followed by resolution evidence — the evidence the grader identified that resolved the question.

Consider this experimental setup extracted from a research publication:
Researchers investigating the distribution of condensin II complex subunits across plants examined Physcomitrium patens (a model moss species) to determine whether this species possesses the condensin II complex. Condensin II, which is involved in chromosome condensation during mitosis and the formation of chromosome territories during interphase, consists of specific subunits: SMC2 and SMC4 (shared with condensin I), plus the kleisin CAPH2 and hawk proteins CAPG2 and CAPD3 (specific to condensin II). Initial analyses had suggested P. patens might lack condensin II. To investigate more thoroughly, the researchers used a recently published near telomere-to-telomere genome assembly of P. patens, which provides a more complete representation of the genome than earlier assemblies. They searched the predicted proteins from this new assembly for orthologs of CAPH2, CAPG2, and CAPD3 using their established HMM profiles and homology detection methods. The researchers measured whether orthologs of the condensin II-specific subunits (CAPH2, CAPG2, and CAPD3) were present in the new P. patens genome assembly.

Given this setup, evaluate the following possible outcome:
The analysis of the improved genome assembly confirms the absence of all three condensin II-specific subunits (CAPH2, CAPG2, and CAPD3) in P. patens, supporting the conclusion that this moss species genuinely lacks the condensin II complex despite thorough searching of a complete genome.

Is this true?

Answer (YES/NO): YES